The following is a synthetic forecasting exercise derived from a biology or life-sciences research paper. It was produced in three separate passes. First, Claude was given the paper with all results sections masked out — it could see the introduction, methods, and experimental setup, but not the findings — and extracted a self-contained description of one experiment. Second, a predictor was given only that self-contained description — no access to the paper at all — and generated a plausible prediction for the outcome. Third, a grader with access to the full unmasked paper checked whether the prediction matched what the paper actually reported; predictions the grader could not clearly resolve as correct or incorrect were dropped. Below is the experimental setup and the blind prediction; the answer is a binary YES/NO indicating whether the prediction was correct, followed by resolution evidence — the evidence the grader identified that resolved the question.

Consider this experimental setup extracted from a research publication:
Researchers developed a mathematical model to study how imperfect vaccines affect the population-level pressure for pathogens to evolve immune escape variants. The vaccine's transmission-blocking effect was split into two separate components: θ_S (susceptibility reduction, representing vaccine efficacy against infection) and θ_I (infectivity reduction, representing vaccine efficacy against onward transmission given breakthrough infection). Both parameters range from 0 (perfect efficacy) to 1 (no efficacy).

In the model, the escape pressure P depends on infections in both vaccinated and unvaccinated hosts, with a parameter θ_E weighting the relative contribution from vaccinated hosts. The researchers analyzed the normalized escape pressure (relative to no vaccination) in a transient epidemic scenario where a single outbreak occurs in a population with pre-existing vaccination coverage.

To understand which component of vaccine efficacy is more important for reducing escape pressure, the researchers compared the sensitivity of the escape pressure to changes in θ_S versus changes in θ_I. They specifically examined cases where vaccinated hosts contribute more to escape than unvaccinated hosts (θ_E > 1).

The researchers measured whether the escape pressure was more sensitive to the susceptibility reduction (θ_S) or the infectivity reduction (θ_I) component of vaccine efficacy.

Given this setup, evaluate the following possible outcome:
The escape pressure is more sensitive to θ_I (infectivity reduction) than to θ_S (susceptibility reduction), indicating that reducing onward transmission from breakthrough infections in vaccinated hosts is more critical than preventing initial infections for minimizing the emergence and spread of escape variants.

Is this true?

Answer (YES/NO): NO